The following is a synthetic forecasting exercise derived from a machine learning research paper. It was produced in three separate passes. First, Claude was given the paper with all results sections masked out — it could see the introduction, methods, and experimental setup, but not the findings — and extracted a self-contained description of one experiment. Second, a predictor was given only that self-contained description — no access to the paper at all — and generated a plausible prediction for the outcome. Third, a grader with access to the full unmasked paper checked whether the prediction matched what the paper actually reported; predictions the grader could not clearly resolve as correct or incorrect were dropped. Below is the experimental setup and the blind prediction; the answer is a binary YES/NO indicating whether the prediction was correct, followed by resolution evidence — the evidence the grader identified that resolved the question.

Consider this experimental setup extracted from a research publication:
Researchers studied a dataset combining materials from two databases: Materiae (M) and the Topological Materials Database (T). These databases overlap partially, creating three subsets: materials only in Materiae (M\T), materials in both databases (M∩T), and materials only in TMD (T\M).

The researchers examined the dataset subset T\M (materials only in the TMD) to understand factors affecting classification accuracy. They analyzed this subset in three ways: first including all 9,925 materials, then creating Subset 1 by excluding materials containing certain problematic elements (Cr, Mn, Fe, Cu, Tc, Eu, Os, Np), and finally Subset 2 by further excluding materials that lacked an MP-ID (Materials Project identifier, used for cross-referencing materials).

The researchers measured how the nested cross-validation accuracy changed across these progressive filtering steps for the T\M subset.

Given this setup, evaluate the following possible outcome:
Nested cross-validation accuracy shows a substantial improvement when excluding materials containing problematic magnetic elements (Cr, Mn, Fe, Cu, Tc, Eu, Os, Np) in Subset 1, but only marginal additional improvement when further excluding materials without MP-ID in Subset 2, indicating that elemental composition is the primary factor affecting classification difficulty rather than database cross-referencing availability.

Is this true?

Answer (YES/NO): YES